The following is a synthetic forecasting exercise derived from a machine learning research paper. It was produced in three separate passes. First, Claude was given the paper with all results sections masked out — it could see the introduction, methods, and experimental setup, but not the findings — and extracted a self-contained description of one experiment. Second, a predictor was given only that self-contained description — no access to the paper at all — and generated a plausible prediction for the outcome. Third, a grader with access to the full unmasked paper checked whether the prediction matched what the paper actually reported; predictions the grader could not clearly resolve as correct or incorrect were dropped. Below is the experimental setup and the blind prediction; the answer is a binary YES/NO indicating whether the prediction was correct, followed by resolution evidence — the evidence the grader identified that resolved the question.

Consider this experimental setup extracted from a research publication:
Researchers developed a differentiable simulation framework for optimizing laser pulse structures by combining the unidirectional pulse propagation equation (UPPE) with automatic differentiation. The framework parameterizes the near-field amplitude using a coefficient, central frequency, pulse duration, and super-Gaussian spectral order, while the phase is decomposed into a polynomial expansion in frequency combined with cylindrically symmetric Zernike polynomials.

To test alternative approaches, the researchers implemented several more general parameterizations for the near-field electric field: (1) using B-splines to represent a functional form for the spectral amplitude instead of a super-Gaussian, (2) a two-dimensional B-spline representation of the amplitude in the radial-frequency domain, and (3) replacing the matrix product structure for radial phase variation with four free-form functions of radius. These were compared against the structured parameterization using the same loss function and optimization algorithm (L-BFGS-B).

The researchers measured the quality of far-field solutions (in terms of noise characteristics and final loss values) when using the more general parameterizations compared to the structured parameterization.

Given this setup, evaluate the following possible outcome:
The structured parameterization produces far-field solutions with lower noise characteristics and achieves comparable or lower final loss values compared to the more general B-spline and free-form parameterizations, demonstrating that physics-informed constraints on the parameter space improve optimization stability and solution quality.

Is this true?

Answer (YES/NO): YES